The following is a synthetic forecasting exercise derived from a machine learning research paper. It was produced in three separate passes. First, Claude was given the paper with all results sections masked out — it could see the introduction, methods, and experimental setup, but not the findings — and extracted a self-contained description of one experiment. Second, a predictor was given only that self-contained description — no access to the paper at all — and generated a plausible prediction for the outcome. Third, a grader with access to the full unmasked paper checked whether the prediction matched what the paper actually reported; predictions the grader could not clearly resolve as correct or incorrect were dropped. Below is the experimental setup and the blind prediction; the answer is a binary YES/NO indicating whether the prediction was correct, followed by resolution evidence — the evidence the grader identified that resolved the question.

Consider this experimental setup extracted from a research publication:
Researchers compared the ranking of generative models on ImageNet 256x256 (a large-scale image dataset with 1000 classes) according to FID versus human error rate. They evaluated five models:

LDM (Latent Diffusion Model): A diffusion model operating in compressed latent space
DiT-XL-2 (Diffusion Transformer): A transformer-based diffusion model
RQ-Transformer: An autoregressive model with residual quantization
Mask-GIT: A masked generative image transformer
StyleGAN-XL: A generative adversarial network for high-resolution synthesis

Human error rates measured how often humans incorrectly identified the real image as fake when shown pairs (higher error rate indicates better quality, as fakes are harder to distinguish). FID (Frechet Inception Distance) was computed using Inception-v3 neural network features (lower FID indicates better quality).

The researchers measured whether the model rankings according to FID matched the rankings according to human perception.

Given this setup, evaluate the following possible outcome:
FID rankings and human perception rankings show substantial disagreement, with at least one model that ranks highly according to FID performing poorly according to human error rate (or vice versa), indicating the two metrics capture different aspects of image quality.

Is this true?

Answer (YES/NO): YES